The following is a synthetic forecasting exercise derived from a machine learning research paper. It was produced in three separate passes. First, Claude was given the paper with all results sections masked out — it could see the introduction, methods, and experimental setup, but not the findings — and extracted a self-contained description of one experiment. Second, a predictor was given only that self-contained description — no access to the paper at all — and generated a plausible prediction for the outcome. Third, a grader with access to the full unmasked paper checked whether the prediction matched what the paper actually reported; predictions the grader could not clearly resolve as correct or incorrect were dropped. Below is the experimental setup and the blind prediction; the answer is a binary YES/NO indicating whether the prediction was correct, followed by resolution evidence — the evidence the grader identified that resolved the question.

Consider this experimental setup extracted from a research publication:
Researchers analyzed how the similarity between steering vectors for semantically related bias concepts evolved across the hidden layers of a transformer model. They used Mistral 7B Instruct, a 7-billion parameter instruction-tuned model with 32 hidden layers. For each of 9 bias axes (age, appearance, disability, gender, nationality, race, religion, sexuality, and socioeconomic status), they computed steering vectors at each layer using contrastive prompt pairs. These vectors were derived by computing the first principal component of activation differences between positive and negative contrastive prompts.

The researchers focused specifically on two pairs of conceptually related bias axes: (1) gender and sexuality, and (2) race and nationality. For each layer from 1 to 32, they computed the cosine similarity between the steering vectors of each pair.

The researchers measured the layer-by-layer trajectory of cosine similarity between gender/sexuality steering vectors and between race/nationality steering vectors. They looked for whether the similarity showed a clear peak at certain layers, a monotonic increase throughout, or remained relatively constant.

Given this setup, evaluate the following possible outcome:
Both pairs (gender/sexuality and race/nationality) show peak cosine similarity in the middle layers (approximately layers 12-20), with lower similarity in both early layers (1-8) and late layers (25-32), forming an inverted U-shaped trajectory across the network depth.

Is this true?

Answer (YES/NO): YES